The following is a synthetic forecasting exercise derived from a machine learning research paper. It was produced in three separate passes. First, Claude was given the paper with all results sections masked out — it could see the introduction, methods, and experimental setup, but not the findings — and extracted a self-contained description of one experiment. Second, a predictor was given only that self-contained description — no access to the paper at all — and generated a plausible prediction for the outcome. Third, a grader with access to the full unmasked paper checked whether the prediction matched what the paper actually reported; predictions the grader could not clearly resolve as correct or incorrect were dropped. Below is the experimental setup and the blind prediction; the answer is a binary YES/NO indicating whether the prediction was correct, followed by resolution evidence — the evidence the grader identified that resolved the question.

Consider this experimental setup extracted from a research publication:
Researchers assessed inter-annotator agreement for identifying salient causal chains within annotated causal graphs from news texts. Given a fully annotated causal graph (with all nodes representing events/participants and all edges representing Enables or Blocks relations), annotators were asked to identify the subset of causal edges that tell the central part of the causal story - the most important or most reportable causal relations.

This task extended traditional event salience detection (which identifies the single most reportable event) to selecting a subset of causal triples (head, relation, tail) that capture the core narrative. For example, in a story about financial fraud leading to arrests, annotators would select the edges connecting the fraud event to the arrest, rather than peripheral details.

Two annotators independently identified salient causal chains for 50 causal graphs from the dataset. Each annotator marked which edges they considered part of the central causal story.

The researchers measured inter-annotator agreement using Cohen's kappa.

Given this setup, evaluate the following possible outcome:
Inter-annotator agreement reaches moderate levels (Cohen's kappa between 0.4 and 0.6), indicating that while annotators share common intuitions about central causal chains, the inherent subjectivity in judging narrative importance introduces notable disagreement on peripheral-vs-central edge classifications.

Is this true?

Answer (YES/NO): NO